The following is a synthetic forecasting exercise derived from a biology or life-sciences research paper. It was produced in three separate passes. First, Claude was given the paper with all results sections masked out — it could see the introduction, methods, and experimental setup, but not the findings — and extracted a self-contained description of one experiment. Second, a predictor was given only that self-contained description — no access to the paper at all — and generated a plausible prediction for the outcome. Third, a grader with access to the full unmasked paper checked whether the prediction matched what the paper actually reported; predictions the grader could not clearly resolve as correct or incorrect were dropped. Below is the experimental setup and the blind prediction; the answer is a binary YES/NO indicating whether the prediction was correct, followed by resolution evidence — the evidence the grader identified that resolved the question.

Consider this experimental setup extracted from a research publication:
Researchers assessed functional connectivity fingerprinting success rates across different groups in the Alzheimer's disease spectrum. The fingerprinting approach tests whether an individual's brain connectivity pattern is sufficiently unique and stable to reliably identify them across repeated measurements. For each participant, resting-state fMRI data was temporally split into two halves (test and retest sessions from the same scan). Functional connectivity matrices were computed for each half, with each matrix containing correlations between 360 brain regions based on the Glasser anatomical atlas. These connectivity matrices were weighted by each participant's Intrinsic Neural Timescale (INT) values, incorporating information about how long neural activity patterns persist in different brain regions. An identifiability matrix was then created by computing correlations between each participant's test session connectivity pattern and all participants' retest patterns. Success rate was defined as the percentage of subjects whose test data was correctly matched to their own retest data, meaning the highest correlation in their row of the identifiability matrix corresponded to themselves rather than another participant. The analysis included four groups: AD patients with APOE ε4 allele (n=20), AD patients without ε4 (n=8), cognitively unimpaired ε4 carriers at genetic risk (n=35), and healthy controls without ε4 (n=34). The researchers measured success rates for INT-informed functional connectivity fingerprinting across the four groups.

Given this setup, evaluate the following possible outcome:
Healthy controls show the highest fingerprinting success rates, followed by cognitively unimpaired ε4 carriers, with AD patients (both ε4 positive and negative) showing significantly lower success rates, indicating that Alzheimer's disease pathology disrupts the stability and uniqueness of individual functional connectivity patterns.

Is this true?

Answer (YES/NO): NO